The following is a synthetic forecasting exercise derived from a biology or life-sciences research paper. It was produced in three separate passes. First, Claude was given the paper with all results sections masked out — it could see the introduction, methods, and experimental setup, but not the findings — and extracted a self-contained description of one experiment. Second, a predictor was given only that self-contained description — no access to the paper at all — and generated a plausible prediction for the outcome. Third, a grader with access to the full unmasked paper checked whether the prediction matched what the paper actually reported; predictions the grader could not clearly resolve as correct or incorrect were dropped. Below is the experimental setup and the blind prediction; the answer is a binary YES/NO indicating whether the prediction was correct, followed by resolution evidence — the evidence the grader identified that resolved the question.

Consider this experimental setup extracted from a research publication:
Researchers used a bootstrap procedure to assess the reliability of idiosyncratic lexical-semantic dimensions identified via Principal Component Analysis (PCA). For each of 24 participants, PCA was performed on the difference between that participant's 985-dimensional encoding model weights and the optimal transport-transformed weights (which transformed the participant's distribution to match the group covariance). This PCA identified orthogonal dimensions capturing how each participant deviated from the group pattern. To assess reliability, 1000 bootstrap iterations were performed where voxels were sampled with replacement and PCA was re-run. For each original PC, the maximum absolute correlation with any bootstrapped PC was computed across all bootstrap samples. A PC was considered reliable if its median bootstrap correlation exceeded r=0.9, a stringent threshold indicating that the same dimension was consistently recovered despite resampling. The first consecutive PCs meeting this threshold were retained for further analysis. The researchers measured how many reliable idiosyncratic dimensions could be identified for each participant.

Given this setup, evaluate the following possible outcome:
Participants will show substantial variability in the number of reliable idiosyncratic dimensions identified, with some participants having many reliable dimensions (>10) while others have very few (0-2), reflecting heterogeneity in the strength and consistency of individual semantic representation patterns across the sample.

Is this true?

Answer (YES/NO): NO